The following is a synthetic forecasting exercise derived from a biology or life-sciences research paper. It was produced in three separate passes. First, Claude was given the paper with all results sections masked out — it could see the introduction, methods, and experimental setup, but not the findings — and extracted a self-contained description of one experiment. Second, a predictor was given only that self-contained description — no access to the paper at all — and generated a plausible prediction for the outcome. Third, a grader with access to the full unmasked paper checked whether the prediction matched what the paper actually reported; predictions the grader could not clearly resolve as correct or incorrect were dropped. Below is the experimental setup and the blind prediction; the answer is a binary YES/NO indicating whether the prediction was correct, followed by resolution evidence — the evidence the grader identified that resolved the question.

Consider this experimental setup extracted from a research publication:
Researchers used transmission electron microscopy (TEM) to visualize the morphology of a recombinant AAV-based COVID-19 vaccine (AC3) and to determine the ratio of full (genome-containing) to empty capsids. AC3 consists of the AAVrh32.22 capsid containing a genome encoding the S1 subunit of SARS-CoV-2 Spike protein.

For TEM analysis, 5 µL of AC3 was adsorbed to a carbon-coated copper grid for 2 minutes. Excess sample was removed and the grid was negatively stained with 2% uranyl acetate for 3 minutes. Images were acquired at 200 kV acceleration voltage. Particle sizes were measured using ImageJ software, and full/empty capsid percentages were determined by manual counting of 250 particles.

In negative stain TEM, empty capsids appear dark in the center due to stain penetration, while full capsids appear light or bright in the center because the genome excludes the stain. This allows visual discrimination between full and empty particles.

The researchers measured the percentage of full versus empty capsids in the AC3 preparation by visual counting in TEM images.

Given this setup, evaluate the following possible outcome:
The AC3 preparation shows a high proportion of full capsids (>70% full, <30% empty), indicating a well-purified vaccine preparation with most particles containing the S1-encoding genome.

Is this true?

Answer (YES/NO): NO